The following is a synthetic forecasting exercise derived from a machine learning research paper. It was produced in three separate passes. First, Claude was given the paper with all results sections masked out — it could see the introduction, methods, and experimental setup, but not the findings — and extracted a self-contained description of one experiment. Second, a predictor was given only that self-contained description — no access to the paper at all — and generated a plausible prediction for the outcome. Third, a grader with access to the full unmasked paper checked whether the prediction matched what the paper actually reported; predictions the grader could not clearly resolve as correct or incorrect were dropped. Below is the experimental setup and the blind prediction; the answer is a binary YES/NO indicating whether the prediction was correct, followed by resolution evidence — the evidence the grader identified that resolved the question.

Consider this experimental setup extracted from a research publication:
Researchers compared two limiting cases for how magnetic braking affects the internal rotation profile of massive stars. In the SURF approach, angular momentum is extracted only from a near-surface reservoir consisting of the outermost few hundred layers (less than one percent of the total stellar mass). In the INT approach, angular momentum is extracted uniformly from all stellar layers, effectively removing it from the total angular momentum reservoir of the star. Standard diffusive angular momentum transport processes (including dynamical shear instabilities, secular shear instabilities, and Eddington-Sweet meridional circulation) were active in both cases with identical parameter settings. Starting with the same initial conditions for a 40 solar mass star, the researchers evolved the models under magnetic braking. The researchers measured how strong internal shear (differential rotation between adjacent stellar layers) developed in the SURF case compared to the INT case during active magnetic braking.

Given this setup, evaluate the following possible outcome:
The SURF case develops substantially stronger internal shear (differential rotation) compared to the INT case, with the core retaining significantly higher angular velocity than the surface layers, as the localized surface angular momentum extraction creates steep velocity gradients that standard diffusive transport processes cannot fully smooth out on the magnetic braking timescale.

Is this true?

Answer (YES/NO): YES